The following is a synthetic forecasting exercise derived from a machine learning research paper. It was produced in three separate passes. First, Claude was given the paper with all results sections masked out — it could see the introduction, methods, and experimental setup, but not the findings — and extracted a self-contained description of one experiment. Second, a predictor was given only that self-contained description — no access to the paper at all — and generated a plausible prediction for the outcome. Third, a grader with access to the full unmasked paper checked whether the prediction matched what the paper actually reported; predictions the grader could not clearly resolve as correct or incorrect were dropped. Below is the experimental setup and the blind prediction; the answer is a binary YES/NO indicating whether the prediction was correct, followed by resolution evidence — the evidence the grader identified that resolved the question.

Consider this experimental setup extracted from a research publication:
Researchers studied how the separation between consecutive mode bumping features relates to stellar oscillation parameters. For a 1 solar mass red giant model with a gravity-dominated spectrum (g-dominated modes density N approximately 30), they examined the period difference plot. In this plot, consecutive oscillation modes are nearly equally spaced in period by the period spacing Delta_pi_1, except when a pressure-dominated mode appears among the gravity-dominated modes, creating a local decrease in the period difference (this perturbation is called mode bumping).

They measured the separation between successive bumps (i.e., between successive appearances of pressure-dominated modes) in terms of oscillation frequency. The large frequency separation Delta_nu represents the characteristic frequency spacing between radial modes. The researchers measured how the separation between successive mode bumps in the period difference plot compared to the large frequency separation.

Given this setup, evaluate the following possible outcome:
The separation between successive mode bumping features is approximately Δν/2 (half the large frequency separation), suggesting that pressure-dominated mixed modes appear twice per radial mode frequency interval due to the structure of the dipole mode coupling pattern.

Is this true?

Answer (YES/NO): NO